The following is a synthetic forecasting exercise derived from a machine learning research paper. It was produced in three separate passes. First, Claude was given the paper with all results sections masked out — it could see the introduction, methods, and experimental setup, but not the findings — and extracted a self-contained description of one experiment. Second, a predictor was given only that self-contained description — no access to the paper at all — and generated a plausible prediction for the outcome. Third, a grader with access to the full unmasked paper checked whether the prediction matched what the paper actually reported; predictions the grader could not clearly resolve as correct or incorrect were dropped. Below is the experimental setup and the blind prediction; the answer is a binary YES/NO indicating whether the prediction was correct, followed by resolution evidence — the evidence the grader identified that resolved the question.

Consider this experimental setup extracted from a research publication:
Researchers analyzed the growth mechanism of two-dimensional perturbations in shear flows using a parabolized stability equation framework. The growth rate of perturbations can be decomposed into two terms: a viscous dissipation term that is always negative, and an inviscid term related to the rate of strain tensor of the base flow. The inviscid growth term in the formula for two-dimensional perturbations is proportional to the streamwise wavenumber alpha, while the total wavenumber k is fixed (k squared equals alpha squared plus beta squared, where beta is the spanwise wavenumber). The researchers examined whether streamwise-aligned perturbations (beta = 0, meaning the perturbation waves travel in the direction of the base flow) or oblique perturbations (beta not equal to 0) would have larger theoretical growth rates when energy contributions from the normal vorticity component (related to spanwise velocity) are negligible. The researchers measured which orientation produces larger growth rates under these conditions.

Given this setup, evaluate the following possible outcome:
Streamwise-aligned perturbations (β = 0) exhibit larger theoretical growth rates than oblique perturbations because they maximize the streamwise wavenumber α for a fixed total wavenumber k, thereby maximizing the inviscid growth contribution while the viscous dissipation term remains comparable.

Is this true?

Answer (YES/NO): YES